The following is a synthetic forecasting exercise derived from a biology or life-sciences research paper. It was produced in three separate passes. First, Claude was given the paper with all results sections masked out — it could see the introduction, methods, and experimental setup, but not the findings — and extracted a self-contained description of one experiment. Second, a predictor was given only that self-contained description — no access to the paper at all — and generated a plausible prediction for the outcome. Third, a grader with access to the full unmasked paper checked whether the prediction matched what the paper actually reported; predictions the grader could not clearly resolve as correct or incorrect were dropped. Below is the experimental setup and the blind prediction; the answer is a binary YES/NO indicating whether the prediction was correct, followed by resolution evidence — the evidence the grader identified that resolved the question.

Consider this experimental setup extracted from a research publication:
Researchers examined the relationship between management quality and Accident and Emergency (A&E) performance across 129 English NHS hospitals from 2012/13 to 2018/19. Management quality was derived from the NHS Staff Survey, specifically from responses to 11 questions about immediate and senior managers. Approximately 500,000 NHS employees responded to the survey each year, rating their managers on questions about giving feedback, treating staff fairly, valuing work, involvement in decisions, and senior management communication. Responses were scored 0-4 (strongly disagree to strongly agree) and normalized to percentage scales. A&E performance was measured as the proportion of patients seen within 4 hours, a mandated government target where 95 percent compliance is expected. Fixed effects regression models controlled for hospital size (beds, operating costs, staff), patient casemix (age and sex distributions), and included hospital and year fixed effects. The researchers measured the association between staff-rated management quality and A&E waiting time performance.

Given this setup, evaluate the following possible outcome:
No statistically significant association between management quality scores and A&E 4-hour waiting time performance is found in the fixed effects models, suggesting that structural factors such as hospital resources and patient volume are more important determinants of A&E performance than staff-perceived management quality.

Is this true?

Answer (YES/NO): YES